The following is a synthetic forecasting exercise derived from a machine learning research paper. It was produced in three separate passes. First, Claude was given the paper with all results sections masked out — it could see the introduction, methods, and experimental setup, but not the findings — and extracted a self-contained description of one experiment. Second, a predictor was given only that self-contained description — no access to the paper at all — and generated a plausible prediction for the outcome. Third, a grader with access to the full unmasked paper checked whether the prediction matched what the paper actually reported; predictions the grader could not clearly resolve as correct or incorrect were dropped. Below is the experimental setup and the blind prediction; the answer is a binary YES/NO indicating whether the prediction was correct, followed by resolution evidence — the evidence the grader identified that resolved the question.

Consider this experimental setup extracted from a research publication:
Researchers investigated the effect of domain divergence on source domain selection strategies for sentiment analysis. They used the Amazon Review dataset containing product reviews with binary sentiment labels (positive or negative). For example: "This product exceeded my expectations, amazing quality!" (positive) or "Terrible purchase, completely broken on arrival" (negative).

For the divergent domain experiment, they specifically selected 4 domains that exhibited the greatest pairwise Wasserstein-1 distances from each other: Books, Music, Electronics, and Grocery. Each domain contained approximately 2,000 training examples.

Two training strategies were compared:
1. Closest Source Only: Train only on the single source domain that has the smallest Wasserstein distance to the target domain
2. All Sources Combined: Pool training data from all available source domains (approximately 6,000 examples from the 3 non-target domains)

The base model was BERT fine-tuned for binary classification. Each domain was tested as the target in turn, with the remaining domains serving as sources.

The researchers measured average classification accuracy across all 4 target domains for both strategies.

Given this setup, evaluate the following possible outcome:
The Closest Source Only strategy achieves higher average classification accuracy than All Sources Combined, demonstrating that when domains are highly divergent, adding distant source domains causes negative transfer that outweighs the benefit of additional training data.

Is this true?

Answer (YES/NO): NO